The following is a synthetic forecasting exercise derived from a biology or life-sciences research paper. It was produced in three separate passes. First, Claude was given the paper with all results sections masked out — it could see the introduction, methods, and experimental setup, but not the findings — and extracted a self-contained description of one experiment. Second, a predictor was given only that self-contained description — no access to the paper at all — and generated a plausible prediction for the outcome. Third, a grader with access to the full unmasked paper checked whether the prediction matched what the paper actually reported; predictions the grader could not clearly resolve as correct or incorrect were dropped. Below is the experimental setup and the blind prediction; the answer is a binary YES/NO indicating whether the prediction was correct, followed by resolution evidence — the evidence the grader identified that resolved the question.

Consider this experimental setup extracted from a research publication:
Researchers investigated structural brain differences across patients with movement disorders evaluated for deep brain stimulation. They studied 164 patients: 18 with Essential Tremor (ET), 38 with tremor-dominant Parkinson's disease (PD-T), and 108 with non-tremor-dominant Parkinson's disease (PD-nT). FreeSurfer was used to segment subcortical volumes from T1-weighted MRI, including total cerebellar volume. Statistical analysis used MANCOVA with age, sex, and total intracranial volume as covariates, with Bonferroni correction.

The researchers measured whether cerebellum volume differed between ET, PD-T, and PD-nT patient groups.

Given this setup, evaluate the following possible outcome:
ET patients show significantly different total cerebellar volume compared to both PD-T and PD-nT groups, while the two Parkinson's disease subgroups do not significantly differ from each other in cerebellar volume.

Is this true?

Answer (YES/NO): NO